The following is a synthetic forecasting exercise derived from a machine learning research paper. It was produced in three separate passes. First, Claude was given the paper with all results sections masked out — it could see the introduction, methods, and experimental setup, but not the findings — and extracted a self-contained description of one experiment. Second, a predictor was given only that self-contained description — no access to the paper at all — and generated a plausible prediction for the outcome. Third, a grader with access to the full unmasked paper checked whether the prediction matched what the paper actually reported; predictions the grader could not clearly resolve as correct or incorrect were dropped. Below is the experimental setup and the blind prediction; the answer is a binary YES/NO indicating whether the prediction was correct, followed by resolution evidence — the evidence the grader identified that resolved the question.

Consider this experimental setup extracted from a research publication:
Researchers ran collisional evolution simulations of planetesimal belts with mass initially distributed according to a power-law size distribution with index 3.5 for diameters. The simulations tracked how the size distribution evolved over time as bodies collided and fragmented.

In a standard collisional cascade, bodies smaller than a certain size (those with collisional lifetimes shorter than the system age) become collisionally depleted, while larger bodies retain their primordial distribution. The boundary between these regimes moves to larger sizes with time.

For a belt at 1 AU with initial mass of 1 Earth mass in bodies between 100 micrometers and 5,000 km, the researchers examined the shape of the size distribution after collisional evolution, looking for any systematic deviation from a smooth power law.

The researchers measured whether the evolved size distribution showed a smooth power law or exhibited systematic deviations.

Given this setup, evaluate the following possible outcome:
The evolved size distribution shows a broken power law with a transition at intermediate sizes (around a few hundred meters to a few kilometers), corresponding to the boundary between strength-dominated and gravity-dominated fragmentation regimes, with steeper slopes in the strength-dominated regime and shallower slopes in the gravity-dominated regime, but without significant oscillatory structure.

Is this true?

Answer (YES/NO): NO